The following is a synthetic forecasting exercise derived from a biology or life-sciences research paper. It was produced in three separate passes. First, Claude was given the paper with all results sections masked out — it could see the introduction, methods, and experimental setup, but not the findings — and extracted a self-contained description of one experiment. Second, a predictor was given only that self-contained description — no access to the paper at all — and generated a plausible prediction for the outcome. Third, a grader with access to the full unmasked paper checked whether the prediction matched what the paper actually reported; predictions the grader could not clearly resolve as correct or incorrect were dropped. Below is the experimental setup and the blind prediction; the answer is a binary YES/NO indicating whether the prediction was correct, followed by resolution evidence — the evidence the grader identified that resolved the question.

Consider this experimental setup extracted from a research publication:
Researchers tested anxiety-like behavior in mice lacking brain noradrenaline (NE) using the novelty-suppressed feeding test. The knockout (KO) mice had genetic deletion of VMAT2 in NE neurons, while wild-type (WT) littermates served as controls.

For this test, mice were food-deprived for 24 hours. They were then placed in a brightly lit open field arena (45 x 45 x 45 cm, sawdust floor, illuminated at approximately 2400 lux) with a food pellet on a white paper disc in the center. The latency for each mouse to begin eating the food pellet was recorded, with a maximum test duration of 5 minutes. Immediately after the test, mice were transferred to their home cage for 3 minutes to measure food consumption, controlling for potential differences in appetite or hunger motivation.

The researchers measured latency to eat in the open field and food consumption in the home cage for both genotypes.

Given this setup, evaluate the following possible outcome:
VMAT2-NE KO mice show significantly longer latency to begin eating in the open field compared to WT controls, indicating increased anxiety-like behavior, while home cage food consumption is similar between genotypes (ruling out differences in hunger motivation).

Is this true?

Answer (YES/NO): NO